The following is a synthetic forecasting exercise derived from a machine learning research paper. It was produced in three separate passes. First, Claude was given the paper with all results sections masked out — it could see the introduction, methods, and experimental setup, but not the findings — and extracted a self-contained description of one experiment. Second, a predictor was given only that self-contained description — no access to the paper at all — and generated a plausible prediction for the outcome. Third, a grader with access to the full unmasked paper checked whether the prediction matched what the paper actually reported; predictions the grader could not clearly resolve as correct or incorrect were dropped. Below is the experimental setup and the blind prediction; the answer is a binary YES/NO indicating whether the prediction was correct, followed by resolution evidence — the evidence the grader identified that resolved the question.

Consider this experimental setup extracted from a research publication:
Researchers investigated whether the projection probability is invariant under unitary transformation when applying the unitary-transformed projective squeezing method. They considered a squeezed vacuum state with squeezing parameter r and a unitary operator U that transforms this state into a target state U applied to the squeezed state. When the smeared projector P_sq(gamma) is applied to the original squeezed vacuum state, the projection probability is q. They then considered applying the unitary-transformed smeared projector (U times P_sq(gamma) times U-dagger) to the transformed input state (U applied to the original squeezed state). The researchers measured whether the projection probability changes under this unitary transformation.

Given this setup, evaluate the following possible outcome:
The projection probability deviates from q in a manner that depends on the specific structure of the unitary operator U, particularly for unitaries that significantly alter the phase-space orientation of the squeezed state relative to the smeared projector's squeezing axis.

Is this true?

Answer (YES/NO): NO